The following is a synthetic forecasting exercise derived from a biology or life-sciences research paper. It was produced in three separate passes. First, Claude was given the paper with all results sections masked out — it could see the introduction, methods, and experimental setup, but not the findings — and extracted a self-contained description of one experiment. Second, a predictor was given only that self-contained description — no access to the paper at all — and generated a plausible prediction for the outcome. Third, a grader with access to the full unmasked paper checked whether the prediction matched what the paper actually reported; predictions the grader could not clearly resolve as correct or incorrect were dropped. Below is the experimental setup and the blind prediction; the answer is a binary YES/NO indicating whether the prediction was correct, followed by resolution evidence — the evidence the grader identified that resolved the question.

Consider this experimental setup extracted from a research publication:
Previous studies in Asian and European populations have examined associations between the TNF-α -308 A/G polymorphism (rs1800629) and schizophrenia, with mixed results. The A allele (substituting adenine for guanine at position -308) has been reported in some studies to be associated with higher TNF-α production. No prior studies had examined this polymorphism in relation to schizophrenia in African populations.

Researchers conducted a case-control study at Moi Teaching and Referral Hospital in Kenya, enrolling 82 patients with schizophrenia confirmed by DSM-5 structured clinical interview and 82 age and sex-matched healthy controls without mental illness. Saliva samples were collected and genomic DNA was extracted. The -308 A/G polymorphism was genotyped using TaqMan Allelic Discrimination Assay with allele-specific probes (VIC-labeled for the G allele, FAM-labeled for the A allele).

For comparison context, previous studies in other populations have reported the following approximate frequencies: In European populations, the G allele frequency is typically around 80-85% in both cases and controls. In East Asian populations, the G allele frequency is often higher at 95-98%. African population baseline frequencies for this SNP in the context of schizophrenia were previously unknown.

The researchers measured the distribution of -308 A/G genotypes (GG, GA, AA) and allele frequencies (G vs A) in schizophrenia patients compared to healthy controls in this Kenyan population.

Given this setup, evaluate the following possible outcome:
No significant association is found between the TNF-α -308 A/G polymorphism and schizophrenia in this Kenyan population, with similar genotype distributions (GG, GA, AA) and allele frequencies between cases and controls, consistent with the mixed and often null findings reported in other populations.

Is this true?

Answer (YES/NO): YES